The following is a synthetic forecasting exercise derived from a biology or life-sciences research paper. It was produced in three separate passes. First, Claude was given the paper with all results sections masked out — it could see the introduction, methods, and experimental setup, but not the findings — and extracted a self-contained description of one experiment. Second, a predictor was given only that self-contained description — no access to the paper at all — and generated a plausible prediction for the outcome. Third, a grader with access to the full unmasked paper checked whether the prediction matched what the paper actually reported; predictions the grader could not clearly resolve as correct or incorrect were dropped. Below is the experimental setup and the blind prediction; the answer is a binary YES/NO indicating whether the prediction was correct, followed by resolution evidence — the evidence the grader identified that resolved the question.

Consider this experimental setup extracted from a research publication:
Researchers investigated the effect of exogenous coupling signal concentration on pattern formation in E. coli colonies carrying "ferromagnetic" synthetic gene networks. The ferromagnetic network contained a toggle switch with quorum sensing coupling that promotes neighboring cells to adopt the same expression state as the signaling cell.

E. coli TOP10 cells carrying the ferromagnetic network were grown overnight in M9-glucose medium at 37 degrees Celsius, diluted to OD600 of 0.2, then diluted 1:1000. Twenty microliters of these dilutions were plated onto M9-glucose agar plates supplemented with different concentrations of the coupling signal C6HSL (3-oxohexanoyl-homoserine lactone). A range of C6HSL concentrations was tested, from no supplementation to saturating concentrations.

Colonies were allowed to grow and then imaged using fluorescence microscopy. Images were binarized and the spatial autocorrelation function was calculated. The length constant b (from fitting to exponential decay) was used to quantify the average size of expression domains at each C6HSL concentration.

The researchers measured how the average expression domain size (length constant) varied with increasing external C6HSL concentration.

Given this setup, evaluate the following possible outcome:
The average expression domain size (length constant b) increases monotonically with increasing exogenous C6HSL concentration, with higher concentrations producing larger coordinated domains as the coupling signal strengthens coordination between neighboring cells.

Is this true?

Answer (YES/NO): NO